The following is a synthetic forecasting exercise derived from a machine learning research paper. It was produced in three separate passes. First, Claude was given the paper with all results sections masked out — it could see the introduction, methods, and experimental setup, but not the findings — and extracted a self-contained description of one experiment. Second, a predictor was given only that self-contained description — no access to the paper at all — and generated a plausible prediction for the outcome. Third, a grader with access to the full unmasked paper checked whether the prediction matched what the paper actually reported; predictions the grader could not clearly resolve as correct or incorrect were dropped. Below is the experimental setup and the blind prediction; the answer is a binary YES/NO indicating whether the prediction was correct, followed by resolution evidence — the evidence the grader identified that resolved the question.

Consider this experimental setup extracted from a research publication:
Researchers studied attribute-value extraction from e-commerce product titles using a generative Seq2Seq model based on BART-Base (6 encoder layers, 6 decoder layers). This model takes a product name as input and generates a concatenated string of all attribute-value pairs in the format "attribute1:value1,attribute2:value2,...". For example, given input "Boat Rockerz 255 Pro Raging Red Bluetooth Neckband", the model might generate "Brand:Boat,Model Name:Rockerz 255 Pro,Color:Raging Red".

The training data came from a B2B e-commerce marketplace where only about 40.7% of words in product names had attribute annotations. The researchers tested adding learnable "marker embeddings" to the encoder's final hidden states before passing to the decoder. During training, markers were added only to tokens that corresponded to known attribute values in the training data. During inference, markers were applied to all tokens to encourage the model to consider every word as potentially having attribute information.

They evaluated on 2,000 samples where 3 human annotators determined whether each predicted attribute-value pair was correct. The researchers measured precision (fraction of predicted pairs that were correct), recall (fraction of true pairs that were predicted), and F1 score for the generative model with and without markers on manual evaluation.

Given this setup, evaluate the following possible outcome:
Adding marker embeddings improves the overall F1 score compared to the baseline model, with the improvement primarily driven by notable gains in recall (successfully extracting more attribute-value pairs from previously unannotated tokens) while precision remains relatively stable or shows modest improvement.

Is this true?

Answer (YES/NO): NO